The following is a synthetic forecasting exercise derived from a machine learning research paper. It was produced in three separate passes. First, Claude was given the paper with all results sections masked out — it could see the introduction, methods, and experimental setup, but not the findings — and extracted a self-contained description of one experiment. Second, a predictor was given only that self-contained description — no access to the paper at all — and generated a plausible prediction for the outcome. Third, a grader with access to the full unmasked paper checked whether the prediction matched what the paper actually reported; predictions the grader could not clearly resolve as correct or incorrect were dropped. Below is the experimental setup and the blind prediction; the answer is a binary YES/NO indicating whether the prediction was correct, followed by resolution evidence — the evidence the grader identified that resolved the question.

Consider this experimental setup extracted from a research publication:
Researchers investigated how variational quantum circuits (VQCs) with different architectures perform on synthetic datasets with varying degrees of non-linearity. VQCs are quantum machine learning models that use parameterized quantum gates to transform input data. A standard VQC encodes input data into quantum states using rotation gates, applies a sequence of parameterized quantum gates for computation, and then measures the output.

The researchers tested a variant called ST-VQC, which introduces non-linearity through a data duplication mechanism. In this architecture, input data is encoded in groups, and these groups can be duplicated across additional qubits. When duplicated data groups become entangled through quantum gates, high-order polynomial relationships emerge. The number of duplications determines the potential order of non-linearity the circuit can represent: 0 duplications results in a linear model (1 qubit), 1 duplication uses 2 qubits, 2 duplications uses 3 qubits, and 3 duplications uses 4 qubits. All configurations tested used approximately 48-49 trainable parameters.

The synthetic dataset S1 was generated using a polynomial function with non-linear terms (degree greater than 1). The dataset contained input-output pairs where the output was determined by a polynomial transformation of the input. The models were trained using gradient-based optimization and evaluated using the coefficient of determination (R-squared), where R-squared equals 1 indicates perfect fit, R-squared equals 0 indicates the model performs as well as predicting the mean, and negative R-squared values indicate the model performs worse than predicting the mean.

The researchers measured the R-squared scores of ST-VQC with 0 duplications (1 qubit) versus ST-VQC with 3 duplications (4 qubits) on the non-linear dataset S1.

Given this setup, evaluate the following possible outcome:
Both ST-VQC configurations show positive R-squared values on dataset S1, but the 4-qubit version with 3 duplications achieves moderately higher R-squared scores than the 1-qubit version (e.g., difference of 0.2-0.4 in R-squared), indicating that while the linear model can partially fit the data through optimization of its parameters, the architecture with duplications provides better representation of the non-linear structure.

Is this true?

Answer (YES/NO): NO